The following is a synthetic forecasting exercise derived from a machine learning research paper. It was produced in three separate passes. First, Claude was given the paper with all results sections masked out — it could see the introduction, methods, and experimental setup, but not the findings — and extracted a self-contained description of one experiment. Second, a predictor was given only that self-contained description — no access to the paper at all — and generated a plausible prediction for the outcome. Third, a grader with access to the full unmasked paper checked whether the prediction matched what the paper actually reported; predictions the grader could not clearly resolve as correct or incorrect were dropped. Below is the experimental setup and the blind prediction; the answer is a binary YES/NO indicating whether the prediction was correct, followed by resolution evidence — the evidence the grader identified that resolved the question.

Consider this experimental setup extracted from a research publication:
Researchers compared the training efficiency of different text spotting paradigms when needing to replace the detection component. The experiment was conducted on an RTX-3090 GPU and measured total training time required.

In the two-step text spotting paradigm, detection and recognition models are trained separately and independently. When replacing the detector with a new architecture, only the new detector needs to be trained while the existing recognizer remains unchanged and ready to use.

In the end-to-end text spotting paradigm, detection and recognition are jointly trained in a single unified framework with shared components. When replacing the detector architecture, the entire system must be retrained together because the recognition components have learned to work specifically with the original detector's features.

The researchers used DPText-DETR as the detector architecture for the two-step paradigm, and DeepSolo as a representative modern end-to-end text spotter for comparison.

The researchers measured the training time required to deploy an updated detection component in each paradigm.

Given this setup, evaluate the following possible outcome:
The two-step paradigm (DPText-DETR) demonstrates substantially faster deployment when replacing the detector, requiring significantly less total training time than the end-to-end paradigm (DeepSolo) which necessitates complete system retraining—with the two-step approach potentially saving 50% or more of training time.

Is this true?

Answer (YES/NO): YES